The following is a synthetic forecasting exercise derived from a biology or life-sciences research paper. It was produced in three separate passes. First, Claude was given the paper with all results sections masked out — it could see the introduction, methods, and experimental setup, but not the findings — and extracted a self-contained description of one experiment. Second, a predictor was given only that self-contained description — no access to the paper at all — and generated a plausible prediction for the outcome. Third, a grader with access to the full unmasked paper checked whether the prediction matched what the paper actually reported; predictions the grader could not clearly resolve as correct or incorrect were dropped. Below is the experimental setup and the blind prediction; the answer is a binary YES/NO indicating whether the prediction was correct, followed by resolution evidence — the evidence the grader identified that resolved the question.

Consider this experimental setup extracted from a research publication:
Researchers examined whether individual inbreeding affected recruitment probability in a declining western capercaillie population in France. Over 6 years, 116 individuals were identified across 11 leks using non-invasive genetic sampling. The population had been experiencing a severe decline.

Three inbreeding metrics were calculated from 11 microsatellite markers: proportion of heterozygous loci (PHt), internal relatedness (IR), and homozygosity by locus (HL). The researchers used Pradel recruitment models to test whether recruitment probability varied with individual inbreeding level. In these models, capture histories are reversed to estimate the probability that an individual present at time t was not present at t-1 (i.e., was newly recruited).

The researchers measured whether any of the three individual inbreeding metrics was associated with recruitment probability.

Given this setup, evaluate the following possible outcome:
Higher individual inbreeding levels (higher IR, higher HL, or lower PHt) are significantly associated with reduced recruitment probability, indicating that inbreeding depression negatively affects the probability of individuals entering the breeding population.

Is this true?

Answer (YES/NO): NO